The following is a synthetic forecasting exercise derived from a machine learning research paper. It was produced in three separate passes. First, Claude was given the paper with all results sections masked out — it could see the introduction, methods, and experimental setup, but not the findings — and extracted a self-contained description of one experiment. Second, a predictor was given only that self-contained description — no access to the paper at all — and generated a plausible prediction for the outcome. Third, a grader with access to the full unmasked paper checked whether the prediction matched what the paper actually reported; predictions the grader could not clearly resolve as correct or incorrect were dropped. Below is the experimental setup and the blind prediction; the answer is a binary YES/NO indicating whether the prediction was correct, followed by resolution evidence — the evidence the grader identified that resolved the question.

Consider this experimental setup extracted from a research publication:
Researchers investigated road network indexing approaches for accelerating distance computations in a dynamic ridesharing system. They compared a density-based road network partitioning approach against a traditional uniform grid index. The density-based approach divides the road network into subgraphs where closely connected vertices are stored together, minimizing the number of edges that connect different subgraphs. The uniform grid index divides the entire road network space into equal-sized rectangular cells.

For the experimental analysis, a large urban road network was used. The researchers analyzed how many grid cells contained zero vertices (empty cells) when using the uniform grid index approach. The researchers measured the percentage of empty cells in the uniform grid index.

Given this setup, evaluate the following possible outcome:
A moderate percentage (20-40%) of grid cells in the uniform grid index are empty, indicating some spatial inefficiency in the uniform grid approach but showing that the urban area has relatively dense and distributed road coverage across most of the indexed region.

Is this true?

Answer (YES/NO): NO